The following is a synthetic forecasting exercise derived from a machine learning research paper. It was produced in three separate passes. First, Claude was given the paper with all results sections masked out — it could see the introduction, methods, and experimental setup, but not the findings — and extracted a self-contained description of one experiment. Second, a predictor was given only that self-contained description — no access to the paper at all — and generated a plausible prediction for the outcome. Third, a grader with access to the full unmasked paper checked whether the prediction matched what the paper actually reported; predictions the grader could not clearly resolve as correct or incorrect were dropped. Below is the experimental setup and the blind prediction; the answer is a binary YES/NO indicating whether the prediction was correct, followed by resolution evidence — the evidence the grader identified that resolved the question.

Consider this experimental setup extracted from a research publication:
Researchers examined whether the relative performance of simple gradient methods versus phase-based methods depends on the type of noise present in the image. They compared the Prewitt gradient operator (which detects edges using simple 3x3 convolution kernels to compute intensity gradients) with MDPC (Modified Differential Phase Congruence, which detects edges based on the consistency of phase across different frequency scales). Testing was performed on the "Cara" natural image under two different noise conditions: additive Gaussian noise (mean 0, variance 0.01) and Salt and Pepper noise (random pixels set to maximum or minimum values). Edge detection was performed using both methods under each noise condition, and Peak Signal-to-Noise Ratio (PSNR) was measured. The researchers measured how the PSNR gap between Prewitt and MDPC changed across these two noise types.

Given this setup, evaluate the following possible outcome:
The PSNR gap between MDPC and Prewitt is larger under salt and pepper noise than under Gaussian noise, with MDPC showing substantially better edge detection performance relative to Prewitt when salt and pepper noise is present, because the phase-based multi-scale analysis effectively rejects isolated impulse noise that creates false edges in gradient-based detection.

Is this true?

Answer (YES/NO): NO